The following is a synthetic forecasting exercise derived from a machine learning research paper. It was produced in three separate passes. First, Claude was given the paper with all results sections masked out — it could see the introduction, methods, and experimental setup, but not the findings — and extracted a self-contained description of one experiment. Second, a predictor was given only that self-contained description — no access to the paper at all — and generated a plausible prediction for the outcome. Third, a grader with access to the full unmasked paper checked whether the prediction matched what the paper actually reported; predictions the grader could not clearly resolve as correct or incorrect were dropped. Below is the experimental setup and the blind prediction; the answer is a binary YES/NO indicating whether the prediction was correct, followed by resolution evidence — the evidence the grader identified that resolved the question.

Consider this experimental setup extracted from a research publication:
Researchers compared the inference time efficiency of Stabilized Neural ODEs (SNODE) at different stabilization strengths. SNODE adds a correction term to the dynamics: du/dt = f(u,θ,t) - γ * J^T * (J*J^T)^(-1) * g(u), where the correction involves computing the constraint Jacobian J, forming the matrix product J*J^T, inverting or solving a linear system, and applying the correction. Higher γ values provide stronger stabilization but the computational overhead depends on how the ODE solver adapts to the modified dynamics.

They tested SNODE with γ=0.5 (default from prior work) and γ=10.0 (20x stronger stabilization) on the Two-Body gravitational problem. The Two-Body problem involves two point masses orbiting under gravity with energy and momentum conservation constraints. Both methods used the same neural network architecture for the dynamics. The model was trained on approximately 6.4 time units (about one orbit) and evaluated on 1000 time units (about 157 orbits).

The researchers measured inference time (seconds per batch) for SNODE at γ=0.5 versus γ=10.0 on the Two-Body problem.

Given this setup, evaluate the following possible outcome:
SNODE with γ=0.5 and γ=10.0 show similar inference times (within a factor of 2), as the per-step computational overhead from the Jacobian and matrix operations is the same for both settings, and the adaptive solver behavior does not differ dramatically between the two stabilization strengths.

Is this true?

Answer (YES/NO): NO